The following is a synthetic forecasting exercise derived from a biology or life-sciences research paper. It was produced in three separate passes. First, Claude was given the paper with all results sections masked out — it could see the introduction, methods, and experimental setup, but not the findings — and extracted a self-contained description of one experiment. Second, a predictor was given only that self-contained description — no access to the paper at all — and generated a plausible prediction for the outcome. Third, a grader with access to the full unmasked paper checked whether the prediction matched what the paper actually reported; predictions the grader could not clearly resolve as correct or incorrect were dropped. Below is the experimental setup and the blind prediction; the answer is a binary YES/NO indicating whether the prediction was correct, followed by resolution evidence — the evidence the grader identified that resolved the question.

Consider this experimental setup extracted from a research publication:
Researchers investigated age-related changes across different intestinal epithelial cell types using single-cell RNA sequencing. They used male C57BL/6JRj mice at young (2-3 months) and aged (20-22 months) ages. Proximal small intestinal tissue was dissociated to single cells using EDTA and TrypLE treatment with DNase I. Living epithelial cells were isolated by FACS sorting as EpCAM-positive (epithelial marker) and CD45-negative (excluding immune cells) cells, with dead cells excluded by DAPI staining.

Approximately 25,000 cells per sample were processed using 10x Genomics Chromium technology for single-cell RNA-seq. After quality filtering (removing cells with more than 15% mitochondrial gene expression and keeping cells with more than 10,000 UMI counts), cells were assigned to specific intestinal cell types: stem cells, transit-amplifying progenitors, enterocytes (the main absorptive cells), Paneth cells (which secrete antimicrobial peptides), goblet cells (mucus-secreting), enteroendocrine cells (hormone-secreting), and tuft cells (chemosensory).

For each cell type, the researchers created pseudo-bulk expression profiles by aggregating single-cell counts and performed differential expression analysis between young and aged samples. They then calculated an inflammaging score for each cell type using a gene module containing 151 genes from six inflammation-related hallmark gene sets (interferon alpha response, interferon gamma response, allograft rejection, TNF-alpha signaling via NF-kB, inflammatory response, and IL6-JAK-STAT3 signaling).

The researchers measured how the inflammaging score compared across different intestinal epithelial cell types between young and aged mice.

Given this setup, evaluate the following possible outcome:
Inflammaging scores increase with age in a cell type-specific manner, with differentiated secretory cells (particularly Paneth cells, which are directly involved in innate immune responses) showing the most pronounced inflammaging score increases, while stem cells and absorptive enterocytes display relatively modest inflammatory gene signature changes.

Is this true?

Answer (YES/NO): NO